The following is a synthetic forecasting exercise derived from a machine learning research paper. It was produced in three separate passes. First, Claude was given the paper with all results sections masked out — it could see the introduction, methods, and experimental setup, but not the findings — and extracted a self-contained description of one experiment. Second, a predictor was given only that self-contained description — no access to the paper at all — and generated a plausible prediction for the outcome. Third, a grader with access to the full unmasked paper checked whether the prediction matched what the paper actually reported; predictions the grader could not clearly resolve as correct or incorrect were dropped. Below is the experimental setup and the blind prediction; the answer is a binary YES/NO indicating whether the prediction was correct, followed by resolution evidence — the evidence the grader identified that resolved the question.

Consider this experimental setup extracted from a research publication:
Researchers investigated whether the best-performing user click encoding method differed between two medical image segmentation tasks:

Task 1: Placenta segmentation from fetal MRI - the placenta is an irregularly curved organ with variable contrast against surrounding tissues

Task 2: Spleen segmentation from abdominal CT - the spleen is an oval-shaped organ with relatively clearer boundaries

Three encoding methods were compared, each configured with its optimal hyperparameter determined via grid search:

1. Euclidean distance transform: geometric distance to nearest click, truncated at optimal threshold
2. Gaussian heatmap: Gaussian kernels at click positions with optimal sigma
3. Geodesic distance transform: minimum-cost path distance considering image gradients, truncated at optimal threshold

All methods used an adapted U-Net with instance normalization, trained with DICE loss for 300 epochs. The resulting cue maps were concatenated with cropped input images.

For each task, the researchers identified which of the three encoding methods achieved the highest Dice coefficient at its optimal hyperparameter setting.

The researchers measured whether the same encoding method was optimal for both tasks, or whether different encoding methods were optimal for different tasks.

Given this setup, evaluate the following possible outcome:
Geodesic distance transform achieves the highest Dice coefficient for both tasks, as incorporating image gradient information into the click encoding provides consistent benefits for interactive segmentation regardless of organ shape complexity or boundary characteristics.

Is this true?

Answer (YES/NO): NO